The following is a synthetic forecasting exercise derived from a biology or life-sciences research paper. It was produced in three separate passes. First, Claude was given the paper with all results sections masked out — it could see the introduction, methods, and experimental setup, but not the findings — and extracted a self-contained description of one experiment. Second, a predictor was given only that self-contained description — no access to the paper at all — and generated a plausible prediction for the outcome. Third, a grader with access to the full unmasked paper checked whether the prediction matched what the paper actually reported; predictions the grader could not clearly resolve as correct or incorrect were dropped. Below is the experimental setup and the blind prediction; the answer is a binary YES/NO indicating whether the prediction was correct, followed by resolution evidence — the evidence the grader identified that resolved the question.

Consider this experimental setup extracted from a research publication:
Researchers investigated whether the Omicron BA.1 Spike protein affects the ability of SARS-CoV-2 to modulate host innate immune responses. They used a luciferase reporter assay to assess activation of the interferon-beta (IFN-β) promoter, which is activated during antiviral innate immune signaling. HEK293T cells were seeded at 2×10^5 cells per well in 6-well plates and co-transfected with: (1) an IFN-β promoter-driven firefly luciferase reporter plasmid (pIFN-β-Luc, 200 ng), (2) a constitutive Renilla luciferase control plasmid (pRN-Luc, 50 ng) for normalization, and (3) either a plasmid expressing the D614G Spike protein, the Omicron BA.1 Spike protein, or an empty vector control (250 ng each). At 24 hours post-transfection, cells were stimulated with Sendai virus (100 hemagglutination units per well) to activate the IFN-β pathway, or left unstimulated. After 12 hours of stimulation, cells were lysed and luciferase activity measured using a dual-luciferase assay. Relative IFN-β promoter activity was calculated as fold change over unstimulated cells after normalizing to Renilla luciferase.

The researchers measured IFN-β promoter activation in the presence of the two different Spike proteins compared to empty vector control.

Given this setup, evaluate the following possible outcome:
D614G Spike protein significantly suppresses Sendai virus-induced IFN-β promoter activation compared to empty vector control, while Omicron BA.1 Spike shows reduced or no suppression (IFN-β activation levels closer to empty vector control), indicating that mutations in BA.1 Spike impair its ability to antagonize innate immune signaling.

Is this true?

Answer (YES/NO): NO